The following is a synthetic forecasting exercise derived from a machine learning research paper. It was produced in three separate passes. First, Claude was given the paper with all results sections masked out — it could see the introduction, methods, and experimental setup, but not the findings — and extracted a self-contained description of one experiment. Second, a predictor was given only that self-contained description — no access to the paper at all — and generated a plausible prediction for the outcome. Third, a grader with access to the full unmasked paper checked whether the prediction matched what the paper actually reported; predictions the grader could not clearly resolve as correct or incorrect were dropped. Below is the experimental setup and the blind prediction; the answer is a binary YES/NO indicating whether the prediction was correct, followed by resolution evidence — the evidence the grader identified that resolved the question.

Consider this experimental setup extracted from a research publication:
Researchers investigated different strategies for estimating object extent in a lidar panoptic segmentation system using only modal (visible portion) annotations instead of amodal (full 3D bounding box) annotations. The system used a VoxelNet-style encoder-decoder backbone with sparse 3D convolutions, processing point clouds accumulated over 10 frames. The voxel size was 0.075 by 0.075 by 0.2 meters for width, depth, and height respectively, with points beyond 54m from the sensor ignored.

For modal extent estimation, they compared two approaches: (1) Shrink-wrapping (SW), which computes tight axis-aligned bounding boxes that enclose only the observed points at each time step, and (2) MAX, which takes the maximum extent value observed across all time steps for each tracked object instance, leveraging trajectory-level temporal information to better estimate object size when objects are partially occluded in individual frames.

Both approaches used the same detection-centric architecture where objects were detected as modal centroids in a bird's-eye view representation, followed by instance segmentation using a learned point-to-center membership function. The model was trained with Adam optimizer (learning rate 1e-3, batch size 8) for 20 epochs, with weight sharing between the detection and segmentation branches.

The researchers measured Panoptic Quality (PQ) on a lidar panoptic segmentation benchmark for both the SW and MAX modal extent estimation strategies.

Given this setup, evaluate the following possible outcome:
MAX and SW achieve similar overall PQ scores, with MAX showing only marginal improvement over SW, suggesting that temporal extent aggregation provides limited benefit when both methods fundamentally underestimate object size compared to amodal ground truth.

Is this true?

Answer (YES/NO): NO